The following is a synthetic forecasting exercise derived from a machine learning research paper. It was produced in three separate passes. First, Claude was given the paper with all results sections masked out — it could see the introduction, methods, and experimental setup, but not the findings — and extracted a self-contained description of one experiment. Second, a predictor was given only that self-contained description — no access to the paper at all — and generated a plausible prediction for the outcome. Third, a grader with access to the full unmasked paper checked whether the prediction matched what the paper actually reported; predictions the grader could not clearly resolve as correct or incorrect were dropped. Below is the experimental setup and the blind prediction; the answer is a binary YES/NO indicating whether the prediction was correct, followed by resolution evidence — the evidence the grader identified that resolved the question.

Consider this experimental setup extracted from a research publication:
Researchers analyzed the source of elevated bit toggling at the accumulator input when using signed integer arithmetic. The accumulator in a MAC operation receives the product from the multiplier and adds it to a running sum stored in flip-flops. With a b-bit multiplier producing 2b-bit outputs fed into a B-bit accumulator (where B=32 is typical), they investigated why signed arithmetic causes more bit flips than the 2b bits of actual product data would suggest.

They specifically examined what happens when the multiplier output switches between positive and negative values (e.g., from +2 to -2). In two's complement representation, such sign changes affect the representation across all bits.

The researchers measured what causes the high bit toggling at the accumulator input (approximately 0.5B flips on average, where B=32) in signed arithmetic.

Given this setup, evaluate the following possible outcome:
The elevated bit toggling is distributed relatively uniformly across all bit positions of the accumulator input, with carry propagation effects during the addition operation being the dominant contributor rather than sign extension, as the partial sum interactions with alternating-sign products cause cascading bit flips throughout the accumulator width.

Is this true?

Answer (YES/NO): NO